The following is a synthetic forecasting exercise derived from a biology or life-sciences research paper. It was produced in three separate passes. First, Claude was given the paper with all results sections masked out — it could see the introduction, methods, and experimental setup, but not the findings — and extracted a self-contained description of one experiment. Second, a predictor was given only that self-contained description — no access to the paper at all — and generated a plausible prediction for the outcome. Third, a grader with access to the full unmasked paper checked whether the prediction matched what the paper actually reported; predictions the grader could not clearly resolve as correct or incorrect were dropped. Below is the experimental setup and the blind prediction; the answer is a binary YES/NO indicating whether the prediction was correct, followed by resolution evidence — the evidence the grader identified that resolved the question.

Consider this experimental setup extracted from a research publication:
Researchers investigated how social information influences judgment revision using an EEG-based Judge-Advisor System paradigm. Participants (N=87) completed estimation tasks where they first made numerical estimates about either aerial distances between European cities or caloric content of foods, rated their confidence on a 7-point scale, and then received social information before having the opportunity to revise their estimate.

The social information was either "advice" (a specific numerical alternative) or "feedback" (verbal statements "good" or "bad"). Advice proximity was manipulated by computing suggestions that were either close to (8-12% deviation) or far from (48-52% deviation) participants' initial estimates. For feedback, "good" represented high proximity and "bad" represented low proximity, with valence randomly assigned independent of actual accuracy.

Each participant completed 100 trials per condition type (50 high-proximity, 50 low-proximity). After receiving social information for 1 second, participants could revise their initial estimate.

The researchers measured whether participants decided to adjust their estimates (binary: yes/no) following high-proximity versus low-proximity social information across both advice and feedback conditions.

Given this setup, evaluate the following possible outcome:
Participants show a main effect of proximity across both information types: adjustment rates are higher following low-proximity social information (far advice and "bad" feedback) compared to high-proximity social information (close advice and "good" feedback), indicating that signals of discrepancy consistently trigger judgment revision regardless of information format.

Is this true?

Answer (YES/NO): NO